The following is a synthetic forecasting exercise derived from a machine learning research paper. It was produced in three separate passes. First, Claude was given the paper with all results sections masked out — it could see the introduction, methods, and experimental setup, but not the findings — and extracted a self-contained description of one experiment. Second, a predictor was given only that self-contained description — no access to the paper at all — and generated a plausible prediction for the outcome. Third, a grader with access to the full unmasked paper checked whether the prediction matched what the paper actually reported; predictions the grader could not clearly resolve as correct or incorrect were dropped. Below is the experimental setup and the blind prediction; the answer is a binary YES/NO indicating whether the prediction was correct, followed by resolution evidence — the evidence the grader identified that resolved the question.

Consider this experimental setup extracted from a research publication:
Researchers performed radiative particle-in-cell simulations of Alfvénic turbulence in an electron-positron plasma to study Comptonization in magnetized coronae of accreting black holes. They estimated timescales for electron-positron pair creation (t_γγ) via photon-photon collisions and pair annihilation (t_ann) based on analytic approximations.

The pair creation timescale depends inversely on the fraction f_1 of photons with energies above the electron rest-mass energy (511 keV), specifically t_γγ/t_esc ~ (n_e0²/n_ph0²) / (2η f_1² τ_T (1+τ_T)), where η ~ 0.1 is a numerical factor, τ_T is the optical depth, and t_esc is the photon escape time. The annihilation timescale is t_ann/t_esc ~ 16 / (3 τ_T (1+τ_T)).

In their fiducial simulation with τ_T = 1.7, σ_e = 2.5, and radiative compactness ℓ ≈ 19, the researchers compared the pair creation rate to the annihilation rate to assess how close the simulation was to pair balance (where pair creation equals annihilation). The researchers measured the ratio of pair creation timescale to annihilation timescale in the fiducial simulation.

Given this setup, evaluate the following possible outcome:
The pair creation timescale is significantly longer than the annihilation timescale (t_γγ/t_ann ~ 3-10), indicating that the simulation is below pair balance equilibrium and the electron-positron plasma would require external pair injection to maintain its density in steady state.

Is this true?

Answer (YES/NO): NO